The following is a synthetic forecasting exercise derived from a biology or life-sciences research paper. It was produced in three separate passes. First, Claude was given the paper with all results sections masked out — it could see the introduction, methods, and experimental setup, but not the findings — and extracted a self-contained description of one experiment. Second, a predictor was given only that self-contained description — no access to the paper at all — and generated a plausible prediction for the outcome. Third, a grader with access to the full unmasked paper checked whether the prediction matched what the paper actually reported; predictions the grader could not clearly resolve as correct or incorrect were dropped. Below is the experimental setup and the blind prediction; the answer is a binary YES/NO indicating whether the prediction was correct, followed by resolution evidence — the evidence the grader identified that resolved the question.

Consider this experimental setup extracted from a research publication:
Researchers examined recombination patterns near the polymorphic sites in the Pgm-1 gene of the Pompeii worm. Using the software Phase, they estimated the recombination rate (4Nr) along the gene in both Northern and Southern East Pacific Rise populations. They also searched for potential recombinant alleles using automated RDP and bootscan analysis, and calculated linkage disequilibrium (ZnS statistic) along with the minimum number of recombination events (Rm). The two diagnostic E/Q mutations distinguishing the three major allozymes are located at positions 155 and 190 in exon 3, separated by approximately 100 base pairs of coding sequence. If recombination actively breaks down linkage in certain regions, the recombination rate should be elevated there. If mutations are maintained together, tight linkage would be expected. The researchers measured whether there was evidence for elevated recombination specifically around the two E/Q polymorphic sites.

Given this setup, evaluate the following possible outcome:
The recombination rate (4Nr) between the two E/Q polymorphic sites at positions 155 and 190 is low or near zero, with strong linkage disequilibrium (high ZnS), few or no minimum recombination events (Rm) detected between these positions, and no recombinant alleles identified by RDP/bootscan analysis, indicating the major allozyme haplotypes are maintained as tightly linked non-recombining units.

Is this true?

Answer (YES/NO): YES